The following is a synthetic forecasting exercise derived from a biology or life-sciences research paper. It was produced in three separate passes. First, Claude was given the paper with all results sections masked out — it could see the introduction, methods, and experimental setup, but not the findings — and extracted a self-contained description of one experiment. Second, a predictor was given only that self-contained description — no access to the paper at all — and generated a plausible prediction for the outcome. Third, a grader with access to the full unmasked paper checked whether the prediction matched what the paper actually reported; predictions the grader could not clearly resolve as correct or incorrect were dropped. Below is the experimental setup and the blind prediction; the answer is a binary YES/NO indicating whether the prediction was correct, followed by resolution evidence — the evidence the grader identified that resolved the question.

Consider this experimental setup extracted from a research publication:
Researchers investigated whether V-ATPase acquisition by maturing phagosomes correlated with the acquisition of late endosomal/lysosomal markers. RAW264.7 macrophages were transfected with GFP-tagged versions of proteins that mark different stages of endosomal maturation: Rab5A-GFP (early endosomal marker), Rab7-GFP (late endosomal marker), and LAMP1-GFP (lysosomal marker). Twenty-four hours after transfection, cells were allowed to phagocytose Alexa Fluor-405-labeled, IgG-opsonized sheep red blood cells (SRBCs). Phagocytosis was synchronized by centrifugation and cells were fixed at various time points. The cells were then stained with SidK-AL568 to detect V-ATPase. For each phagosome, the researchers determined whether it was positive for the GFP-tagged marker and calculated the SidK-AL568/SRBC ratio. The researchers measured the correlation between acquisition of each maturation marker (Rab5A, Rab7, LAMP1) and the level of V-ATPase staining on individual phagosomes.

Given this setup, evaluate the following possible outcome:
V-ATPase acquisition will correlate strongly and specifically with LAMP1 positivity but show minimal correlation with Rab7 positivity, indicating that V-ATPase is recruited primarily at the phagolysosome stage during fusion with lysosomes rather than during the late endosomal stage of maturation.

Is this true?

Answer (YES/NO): NO